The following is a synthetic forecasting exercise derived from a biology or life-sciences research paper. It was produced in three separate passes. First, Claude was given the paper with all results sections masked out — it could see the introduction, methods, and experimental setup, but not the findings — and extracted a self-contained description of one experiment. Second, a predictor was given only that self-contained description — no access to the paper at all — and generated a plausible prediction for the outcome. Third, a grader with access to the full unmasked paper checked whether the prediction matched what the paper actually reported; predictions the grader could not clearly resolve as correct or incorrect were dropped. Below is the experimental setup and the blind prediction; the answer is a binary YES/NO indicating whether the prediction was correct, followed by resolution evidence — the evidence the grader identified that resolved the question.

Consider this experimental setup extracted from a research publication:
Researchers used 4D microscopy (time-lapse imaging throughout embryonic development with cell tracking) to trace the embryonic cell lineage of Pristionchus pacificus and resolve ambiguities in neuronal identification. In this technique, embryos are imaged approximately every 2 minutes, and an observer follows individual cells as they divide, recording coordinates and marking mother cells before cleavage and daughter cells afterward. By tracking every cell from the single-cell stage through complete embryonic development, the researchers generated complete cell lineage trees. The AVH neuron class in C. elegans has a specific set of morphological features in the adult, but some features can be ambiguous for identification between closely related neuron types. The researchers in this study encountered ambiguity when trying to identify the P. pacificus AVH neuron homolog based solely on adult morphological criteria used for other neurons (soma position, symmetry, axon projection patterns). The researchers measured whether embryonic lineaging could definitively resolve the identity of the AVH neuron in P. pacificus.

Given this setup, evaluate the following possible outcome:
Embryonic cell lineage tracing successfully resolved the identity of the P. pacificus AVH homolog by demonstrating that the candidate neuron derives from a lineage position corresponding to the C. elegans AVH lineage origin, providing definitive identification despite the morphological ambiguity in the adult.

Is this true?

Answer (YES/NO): NO